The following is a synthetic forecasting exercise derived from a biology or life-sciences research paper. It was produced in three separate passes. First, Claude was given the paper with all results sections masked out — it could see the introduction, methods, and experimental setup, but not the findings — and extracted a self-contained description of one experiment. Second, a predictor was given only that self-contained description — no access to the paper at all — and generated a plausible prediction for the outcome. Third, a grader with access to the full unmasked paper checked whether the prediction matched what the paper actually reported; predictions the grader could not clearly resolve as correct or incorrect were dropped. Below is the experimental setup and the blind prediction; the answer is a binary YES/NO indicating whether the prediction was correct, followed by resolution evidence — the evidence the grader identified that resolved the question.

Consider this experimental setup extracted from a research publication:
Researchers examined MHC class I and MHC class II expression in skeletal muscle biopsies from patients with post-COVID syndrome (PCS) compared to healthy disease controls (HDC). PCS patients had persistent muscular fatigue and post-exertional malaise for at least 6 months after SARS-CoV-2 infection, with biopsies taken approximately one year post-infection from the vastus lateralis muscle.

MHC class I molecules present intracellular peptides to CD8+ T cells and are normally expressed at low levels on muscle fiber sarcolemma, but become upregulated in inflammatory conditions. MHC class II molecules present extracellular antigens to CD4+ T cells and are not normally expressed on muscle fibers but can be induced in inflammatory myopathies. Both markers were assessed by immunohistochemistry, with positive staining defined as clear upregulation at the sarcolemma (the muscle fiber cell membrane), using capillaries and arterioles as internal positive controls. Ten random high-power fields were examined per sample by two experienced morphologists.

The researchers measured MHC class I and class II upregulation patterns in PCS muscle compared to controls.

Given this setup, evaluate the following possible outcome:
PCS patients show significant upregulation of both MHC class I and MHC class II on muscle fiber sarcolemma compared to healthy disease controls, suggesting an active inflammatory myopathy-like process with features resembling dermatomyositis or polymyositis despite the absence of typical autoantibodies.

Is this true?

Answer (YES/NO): NO